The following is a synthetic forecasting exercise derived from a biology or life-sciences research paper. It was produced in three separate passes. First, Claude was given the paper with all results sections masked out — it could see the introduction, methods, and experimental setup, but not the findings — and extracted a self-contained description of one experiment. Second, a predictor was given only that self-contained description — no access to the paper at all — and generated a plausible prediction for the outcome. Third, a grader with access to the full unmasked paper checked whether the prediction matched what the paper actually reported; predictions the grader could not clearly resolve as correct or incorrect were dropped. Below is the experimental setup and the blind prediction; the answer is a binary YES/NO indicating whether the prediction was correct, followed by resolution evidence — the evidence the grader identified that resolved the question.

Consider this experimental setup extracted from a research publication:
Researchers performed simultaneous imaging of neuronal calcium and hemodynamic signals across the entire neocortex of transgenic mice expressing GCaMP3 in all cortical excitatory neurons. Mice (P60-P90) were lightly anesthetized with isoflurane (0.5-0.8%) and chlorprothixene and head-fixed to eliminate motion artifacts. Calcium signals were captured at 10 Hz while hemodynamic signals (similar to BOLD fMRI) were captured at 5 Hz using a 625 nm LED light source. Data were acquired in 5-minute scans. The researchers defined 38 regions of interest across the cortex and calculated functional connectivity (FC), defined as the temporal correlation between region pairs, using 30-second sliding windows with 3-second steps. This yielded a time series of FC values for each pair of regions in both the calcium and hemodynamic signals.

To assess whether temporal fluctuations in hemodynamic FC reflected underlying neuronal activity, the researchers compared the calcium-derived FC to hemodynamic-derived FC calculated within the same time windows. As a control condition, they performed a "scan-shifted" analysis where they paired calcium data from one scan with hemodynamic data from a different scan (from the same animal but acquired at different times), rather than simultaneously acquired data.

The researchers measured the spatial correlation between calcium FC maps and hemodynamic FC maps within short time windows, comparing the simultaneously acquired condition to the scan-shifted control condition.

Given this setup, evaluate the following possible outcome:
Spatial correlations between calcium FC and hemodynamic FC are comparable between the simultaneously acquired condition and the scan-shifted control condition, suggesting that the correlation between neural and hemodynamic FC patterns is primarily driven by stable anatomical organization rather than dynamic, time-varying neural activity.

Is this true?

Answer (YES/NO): NO